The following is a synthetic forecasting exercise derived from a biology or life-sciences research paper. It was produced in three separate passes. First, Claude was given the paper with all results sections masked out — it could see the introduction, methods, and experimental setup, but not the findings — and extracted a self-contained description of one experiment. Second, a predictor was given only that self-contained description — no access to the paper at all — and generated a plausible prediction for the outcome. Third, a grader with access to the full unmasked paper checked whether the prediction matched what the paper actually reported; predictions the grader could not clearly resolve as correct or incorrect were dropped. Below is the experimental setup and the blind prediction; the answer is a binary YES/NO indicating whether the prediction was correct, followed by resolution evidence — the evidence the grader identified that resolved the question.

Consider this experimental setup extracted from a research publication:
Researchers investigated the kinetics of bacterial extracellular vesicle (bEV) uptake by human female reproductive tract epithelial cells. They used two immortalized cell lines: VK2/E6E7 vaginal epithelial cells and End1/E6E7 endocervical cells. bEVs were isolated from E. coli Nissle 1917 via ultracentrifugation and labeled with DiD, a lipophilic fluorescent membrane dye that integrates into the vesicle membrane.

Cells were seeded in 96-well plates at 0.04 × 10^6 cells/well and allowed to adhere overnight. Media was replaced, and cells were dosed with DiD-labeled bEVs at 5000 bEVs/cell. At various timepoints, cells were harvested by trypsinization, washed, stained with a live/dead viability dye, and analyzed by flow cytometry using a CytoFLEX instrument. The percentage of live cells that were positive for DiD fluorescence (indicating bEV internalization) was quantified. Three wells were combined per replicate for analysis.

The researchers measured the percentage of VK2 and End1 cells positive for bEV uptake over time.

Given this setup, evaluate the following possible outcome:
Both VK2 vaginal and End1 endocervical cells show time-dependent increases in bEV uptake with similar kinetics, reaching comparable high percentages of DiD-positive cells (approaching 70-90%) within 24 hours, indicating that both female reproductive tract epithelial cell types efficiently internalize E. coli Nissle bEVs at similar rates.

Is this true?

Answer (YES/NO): NO